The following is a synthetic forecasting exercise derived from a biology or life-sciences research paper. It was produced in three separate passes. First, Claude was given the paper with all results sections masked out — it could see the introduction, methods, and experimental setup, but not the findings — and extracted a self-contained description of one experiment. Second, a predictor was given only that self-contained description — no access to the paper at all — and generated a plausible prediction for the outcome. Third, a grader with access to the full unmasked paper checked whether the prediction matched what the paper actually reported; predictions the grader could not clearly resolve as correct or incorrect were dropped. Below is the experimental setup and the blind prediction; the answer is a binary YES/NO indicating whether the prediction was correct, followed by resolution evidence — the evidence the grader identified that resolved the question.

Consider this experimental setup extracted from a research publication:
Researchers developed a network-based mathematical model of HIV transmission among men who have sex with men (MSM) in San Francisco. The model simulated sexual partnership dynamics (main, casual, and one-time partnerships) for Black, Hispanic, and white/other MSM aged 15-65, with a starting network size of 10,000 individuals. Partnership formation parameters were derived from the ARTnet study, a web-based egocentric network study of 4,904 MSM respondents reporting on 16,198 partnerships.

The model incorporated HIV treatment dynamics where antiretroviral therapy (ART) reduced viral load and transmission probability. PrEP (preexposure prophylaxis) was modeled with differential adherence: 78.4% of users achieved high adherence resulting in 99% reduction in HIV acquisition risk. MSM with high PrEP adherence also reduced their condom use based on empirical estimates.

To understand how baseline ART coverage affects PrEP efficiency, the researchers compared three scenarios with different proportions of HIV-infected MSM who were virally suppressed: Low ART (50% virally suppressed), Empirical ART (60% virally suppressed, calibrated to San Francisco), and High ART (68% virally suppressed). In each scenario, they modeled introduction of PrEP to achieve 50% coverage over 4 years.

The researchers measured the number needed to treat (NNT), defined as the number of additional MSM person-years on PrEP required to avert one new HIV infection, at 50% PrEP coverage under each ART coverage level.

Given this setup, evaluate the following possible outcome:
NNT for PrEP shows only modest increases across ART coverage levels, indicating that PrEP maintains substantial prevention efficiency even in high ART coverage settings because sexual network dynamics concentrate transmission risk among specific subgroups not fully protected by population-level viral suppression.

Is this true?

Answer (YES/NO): NO